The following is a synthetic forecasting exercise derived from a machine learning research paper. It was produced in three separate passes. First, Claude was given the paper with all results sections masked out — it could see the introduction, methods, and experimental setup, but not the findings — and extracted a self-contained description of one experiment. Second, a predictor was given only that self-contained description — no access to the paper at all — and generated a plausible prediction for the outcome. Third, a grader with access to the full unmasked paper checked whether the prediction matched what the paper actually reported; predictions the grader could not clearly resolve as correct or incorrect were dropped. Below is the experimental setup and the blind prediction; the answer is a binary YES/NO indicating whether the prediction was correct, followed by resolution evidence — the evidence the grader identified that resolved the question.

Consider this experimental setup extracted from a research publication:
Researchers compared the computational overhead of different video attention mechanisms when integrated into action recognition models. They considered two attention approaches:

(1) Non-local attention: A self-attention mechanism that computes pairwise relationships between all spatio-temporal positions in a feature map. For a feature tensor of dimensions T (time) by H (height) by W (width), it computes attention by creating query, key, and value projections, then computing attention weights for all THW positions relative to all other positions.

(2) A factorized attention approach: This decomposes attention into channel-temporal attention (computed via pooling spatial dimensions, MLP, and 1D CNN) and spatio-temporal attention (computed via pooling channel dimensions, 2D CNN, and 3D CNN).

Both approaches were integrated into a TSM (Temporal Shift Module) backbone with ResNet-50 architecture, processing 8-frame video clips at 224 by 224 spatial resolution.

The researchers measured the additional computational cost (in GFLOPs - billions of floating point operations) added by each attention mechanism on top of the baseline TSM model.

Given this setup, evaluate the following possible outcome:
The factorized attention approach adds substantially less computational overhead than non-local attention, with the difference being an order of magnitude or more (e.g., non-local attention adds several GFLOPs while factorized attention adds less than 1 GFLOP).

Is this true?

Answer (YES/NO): YES